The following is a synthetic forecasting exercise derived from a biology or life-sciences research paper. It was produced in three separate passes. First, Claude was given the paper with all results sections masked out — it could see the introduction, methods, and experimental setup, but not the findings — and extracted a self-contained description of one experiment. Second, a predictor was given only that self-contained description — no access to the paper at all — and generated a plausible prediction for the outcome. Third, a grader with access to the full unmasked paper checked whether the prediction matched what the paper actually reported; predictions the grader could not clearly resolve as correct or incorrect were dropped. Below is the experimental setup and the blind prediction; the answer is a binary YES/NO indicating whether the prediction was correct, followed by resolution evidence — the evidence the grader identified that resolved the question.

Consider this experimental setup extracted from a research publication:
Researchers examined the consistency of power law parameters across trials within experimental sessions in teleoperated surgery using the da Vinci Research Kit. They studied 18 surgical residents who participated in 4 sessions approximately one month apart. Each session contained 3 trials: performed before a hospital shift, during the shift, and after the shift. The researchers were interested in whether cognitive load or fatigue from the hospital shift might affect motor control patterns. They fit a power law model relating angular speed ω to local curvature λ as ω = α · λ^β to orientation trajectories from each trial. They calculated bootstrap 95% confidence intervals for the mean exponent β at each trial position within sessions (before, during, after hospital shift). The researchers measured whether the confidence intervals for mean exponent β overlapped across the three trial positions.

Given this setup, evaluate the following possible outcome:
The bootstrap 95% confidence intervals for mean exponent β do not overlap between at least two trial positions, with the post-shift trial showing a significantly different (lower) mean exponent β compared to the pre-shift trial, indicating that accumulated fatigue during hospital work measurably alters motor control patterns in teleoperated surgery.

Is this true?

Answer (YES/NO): NO